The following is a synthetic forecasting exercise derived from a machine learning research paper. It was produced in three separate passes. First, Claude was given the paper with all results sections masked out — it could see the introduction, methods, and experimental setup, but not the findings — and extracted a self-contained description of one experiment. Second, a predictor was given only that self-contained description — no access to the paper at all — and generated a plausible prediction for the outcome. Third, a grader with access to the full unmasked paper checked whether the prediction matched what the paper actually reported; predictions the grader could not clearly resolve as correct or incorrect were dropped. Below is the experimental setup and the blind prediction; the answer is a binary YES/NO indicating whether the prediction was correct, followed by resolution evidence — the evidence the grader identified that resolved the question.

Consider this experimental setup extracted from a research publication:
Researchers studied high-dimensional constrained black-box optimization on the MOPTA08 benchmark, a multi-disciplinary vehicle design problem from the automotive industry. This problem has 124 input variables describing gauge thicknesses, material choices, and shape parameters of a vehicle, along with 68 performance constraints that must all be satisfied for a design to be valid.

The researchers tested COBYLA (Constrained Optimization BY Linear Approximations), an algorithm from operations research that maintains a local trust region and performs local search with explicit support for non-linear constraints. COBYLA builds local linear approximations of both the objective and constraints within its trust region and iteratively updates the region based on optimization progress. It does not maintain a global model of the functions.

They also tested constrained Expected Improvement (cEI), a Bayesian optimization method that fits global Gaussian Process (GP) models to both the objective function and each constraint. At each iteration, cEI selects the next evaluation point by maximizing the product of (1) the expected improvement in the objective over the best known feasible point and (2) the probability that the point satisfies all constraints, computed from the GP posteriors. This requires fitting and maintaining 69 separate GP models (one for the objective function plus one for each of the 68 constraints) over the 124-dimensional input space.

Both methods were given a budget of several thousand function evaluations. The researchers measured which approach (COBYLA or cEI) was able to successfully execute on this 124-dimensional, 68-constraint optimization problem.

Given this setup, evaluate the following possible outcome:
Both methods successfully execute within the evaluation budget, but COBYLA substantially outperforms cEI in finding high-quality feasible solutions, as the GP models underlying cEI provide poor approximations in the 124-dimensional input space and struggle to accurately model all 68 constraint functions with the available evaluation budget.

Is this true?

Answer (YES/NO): YES